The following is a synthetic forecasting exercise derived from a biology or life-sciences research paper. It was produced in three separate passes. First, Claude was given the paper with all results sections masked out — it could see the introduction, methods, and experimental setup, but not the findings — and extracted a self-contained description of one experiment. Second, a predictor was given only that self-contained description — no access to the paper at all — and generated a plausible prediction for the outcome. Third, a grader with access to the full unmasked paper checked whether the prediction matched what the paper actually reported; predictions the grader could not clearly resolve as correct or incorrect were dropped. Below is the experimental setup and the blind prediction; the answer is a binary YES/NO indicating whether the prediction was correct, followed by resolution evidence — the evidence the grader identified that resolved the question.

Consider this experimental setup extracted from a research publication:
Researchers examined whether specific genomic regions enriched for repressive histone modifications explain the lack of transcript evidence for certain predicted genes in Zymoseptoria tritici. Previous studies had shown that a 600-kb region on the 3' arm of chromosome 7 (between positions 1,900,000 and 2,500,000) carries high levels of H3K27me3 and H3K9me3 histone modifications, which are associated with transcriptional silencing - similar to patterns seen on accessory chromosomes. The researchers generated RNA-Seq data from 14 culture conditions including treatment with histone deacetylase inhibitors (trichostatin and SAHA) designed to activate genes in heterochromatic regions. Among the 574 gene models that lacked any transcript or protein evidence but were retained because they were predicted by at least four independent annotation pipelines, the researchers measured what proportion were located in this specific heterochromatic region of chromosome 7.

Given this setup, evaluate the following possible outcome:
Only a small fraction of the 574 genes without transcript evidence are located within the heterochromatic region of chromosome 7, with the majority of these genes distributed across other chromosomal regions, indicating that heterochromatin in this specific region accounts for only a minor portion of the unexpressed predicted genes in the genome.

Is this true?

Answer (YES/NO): NO